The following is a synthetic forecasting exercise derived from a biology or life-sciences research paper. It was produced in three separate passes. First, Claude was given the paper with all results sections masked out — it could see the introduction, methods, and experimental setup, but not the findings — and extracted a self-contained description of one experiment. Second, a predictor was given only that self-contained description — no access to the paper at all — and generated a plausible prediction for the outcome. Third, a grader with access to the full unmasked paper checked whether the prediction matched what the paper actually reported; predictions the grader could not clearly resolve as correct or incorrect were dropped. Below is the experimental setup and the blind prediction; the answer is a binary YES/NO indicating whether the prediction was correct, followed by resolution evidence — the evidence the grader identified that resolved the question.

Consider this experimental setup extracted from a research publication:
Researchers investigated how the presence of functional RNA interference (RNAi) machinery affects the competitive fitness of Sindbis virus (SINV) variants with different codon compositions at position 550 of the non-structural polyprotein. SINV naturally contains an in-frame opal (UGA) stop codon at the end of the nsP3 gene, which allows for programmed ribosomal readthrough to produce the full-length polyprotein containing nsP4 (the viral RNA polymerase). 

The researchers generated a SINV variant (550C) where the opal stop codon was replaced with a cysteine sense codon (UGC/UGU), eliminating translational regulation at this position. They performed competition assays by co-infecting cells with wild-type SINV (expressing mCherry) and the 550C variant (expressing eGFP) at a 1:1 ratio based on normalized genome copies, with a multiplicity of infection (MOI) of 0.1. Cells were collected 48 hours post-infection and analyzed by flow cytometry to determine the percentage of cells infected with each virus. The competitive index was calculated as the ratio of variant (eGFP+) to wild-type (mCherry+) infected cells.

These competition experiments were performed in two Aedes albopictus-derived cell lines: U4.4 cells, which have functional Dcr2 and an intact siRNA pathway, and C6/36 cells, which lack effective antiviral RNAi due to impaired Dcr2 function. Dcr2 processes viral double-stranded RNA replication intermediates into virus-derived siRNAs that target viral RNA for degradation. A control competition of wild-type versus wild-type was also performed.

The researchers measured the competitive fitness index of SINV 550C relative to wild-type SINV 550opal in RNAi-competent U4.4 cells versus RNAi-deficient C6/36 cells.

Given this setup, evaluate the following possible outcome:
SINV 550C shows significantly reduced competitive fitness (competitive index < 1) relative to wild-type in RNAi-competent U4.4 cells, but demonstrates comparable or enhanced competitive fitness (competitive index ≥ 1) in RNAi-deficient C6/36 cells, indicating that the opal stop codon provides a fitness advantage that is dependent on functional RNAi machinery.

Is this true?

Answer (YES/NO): YES